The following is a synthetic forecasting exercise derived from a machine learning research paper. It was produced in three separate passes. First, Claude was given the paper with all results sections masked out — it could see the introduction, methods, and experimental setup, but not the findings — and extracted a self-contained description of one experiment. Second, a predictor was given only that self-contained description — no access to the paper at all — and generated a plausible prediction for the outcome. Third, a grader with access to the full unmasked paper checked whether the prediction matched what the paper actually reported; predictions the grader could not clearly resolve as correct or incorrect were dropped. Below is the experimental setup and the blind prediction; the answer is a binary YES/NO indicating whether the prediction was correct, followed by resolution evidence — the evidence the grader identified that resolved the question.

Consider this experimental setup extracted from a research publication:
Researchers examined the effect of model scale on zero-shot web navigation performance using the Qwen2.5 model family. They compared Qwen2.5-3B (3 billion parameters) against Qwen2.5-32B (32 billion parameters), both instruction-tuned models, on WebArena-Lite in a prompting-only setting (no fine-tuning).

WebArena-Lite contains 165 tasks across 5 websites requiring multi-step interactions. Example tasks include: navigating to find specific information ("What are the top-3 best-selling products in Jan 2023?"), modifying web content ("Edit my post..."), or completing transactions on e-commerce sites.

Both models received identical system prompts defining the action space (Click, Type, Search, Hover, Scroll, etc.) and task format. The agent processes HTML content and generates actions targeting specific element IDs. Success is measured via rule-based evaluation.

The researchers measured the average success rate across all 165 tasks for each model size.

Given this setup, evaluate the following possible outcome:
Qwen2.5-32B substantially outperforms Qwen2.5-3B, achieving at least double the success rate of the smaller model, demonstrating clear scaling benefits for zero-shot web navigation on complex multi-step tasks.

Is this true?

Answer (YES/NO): YES